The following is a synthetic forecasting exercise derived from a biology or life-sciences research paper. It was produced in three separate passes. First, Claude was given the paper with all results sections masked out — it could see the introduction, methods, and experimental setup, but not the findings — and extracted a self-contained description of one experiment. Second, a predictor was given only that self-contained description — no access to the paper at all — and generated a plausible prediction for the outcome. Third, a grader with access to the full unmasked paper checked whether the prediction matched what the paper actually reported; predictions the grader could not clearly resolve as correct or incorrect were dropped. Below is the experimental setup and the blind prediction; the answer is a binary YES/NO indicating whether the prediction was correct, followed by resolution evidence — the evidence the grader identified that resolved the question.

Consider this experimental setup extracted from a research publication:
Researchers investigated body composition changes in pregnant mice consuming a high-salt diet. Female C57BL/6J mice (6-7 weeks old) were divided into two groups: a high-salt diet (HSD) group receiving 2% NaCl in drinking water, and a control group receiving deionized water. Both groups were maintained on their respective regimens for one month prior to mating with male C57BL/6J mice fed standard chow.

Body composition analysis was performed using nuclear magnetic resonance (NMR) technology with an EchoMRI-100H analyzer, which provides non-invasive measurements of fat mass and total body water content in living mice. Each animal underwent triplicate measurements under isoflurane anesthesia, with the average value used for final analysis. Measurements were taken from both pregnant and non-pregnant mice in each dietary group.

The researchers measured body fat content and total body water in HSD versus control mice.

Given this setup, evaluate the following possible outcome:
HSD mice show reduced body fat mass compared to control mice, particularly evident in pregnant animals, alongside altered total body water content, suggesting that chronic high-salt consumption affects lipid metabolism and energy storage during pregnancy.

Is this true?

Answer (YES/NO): NO